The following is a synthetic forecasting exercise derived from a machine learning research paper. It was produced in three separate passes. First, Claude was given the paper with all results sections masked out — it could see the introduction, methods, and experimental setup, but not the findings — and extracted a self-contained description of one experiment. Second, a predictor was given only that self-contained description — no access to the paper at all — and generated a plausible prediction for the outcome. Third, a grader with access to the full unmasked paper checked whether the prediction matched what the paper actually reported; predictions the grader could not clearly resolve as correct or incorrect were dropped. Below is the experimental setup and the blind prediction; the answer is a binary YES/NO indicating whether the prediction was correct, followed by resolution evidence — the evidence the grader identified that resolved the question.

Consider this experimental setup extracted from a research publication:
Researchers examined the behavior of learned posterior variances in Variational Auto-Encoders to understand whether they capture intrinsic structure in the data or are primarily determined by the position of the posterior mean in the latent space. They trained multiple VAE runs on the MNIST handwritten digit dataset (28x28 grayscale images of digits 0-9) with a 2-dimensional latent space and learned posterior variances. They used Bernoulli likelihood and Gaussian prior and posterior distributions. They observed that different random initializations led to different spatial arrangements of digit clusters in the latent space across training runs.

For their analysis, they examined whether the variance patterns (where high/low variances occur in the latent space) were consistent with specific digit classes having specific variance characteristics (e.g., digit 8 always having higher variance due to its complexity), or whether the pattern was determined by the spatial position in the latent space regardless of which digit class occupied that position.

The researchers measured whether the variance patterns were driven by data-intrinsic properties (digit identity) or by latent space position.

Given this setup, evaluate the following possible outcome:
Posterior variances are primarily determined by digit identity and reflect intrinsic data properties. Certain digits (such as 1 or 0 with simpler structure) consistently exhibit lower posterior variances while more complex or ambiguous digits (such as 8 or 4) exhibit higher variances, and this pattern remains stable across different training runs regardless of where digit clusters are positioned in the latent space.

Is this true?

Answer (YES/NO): NO